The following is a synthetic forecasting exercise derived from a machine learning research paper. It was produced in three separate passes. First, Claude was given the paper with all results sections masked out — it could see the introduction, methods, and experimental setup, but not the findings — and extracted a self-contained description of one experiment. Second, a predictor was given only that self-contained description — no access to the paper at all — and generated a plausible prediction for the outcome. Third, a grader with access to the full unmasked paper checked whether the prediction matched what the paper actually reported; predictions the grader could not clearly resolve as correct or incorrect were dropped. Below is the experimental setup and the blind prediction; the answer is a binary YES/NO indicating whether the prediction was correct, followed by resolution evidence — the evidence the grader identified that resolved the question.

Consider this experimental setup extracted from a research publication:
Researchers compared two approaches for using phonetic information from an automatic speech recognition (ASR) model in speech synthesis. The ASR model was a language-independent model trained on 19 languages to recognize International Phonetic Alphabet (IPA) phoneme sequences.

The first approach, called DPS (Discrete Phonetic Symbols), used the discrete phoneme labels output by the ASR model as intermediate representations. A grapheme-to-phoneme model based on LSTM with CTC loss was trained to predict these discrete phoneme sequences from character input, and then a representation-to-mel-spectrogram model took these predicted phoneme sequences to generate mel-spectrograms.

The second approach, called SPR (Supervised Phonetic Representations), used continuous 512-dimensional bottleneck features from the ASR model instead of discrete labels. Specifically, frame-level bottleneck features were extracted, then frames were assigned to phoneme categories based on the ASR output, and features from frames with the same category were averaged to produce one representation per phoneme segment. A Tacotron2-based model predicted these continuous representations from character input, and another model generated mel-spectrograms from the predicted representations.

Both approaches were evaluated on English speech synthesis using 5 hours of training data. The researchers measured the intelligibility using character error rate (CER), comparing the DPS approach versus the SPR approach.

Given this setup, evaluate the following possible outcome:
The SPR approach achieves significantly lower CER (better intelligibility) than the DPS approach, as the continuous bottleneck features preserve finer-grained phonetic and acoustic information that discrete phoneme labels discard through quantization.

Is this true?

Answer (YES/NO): YES